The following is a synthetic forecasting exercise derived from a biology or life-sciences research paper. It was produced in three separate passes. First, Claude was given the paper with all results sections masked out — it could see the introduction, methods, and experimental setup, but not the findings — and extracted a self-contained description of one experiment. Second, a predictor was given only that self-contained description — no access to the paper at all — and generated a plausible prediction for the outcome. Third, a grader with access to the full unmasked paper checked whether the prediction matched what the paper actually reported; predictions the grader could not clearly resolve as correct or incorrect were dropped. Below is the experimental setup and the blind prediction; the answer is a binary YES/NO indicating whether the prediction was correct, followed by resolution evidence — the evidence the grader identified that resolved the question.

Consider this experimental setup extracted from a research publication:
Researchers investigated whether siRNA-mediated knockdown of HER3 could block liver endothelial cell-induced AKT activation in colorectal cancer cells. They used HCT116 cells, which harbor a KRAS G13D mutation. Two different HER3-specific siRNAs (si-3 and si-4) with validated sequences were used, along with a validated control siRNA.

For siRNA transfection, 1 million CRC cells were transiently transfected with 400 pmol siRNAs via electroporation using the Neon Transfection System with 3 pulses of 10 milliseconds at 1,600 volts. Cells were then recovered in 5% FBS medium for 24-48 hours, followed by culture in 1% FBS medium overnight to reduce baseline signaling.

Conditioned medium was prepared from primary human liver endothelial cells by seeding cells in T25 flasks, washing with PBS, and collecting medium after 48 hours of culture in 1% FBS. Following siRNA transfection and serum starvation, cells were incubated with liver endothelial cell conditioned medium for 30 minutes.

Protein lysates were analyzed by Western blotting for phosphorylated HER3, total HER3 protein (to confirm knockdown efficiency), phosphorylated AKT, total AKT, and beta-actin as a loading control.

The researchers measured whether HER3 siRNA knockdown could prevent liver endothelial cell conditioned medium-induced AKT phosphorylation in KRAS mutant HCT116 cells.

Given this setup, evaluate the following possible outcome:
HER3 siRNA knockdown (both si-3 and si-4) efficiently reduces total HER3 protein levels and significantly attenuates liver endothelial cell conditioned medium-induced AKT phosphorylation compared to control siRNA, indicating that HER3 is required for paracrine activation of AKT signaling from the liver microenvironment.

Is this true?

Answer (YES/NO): YES